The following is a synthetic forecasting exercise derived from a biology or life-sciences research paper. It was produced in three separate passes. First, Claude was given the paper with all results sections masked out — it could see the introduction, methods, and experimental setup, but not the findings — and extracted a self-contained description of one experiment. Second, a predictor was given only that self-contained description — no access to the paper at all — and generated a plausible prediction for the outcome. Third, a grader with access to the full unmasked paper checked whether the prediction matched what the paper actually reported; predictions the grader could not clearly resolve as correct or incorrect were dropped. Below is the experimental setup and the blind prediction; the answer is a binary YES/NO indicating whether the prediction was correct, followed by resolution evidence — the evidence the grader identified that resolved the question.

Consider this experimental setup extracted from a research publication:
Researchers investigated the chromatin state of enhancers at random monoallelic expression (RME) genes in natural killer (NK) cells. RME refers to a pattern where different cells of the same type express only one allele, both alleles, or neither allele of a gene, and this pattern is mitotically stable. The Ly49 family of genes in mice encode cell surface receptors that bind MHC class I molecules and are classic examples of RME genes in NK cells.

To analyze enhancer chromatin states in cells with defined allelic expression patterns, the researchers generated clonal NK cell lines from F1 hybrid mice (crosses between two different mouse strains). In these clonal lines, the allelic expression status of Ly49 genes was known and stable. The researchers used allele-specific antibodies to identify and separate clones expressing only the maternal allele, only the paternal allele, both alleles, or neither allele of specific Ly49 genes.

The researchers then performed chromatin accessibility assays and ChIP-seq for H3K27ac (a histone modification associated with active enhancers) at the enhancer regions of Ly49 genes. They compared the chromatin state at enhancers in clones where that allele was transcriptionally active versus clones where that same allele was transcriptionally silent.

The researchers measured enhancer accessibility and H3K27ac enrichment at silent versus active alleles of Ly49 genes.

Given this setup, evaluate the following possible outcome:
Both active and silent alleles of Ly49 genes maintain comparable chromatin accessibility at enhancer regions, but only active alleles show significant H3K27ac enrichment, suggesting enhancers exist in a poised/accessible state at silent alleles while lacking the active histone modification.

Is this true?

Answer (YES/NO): NO